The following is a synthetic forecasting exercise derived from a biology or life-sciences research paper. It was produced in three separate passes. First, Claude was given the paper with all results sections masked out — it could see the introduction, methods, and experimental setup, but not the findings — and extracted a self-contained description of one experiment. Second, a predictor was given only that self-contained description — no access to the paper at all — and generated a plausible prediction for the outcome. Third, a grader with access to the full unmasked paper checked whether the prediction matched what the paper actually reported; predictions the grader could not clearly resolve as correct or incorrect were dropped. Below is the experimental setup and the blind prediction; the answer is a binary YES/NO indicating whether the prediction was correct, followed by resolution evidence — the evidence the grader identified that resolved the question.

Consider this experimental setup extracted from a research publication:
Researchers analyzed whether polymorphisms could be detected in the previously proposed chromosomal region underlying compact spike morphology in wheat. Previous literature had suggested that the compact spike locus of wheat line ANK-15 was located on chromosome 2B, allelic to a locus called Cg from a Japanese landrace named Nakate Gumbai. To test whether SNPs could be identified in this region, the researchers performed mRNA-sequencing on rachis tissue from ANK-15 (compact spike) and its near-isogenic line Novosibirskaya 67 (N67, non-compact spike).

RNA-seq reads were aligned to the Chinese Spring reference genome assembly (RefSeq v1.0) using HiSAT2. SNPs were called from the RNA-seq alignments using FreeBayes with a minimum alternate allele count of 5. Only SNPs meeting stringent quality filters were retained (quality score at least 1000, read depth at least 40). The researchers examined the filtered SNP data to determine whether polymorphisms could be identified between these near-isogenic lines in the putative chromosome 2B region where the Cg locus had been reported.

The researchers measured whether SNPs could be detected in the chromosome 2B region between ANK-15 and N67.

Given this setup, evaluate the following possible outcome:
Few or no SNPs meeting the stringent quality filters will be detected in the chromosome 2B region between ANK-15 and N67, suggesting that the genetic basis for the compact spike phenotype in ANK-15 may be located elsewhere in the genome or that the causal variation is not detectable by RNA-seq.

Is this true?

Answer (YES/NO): YES